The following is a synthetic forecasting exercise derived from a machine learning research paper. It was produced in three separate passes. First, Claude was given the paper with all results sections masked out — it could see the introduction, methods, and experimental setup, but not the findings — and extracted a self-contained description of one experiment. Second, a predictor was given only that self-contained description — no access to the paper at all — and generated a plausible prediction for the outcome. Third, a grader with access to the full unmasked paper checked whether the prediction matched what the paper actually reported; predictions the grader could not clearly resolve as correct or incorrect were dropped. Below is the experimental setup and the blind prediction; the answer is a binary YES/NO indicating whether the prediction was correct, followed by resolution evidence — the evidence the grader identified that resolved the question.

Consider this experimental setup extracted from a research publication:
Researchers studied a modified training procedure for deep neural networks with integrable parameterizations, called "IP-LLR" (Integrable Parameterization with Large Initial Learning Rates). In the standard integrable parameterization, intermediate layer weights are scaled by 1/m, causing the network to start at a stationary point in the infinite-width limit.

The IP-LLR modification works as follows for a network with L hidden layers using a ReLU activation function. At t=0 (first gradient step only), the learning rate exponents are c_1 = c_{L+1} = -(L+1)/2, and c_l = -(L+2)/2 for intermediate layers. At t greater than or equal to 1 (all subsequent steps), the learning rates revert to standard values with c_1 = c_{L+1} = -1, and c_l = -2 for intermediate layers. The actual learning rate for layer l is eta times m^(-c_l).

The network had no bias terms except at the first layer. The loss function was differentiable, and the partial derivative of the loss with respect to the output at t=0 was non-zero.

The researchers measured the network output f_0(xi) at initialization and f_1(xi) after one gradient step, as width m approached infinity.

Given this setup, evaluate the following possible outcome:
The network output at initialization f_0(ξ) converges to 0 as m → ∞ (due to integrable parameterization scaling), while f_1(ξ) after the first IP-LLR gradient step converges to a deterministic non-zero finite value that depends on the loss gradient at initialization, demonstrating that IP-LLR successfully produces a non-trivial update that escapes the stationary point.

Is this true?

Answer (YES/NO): YES